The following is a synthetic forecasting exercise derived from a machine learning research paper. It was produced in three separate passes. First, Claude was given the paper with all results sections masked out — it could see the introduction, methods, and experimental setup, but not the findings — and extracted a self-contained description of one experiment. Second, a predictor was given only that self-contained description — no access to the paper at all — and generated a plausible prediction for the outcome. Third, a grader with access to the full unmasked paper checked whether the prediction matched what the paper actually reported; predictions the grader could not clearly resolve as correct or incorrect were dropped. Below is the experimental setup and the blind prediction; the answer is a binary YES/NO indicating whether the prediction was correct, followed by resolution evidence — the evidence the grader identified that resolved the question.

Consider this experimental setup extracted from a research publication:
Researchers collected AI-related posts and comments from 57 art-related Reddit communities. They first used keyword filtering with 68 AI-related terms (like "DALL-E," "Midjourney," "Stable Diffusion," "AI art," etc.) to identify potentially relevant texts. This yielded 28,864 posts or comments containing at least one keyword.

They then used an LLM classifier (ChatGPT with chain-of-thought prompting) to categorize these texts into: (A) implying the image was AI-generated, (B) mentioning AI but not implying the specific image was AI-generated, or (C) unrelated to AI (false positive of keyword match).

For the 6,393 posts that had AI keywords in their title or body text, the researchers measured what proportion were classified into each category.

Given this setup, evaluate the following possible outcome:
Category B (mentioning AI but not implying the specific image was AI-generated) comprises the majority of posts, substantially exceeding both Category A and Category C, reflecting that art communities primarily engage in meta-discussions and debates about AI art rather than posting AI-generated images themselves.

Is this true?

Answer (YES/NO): NO